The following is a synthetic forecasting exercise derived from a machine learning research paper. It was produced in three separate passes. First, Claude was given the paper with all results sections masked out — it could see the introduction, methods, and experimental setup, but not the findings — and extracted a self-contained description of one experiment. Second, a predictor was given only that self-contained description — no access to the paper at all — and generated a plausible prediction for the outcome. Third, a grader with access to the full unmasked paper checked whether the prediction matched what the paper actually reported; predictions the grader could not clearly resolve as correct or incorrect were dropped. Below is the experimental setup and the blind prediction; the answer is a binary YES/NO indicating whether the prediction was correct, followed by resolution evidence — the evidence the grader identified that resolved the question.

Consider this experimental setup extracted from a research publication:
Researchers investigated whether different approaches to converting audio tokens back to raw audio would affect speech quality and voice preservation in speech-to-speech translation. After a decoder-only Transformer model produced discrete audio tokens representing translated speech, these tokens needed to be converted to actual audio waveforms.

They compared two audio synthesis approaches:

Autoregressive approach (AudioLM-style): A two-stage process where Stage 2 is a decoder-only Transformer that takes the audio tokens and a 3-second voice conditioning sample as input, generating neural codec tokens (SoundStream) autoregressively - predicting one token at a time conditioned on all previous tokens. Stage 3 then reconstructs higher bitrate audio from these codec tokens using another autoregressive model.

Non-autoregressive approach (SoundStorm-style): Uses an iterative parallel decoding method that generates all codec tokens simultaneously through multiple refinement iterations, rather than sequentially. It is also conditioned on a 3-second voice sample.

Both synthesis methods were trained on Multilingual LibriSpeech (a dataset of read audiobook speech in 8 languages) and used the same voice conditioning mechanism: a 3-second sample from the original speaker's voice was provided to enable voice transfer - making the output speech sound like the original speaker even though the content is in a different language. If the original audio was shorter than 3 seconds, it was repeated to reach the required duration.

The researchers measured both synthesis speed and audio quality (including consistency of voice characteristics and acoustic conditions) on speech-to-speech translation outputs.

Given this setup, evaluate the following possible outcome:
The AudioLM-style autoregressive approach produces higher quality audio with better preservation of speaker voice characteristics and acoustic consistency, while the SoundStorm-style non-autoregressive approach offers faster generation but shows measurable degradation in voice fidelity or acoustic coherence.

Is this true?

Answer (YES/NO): NO